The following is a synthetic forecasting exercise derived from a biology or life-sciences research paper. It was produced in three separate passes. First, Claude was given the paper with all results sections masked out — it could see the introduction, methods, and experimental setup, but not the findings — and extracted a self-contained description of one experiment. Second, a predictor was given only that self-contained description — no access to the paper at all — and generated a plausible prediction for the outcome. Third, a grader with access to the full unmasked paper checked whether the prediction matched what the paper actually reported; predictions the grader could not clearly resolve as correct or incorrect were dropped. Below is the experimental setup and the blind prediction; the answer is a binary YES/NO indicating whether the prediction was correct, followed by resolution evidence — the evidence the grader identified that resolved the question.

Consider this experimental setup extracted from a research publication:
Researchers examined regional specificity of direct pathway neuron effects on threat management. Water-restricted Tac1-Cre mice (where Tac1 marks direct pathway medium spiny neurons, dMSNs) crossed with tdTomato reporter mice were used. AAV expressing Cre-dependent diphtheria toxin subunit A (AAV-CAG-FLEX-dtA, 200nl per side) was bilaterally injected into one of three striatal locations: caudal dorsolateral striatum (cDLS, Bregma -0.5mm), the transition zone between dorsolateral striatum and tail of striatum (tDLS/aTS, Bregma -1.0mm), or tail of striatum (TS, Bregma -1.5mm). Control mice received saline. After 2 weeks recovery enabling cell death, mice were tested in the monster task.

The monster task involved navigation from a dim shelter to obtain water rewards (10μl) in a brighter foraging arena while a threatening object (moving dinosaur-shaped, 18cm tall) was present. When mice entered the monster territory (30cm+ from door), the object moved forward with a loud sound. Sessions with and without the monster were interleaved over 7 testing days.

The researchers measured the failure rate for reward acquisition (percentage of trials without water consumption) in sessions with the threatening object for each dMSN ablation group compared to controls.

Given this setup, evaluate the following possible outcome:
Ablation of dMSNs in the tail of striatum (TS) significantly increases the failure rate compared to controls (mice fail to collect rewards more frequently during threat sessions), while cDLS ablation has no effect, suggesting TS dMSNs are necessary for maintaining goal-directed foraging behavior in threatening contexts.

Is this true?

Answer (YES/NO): NO